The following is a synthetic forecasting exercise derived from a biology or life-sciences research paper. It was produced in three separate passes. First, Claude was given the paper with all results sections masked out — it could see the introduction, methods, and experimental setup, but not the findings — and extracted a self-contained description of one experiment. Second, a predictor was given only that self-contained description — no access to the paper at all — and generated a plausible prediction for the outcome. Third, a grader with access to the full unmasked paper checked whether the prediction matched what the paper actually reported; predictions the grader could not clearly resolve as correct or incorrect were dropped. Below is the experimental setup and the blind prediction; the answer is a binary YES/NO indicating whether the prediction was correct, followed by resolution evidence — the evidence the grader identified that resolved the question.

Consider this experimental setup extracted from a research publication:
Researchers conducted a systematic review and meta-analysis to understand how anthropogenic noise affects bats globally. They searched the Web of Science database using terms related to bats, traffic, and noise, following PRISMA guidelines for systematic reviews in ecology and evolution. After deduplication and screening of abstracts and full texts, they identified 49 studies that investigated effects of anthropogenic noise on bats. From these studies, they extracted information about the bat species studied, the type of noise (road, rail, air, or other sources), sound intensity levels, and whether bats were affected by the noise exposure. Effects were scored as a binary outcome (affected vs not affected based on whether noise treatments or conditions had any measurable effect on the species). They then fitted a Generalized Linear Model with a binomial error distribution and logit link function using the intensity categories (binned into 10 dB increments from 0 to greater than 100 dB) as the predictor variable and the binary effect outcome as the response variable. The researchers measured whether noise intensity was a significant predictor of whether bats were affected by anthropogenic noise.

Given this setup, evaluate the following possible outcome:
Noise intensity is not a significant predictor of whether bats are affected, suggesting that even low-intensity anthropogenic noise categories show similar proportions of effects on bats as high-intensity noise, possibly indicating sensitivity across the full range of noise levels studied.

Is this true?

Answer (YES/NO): NO